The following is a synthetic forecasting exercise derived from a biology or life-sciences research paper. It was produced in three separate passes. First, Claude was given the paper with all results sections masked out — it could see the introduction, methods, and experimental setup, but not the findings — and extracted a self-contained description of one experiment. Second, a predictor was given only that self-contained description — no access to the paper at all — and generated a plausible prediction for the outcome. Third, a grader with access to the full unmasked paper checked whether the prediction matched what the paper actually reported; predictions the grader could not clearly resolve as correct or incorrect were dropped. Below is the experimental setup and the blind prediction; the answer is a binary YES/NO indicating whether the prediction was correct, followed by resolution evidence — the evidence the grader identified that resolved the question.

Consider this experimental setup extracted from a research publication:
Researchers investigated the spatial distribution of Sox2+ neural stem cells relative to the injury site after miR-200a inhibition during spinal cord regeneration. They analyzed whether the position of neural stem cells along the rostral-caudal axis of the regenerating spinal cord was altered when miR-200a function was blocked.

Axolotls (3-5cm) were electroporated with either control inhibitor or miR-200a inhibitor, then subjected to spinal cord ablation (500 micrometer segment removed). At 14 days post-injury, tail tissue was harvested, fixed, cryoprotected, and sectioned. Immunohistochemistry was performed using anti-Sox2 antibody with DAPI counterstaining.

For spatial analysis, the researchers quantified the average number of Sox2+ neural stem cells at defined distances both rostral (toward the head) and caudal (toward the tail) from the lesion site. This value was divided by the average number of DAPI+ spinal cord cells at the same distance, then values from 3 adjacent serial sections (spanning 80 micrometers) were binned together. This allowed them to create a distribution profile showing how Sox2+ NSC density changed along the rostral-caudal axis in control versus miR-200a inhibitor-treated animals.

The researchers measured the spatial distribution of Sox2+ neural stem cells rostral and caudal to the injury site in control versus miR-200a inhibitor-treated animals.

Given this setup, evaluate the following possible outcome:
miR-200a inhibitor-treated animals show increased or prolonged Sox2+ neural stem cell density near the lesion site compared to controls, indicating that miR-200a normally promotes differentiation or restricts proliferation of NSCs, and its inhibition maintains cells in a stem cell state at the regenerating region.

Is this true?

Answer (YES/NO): NO